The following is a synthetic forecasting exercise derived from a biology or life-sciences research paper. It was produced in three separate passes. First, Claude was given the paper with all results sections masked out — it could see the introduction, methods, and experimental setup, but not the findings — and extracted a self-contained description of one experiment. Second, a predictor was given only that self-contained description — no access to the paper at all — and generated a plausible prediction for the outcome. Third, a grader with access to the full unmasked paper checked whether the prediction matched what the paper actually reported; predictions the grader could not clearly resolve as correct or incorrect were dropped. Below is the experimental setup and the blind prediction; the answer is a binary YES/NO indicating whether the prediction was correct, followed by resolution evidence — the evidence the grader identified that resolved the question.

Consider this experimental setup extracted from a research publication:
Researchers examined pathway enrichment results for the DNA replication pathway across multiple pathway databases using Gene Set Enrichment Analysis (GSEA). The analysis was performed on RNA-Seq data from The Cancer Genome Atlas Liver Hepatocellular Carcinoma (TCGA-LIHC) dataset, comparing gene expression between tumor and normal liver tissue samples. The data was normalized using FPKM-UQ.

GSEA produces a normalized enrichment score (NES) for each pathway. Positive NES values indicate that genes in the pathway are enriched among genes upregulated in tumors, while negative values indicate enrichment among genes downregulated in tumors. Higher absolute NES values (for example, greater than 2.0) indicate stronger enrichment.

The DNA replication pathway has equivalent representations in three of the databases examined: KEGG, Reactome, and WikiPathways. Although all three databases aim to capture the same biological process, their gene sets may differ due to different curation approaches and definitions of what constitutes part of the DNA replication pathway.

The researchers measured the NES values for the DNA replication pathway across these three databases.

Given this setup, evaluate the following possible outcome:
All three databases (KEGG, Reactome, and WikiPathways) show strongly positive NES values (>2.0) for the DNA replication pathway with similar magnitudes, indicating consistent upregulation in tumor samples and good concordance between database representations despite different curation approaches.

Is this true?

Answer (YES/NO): YES